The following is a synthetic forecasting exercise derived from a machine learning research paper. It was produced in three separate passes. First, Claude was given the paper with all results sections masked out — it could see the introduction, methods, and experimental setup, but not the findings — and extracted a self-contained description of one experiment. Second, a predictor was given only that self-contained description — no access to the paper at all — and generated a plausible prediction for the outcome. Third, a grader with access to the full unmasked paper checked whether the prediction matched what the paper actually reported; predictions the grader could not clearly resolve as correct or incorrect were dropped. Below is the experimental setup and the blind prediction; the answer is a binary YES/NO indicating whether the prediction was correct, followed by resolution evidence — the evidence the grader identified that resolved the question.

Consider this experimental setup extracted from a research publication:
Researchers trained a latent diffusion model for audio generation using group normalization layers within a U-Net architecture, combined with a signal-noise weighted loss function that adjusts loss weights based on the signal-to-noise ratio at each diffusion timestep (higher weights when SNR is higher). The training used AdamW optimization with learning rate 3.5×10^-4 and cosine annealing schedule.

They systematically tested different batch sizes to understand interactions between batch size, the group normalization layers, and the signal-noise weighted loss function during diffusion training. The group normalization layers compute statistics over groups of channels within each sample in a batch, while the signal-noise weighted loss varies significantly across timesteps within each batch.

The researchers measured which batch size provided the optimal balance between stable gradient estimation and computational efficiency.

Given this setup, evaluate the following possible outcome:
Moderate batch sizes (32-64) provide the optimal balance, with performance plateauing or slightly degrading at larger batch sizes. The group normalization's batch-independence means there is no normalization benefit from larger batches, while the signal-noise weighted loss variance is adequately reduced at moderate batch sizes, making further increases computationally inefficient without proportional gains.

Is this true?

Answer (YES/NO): NO